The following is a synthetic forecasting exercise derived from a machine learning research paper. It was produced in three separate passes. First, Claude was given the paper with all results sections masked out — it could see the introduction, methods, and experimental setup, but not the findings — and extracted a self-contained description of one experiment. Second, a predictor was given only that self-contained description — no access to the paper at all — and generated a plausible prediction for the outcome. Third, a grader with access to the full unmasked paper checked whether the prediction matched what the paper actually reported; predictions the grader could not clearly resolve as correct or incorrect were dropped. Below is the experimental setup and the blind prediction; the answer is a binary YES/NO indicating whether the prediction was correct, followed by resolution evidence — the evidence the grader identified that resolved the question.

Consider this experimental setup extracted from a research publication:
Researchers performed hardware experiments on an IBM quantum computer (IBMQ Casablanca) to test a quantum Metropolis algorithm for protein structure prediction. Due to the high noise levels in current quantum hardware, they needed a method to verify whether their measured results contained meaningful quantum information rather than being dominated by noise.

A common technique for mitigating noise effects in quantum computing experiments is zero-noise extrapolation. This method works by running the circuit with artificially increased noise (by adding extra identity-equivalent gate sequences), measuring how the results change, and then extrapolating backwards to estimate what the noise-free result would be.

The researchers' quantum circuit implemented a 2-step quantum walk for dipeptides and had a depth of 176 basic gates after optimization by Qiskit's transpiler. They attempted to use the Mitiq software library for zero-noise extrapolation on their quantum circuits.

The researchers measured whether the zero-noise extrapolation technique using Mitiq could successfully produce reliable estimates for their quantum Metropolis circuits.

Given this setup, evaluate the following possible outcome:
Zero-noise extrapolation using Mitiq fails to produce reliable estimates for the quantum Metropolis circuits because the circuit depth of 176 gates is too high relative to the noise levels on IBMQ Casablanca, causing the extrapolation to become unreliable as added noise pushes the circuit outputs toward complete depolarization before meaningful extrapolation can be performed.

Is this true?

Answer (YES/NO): YES